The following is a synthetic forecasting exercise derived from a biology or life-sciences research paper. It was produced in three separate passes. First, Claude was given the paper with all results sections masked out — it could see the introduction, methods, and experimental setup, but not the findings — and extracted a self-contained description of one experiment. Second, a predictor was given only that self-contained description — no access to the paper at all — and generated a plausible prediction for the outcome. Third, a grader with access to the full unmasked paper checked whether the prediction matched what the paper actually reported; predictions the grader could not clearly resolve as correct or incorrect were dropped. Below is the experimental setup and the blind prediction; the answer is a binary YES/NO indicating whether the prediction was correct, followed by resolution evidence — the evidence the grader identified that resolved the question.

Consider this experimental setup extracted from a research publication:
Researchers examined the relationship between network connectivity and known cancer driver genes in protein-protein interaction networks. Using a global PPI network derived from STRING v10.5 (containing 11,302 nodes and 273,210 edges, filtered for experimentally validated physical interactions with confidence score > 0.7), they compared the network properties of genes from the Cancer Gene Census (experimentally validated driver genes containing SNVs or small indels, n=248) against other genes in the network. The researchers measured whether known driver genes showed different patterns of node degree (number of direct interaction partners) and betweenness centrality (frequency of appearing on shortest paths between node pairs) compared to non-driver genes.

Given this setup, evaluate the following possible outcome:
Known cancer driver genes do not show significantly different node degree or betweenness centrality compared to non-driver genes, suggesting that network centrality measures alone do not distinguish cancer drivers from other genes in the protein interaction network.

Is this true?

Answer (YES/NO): NO